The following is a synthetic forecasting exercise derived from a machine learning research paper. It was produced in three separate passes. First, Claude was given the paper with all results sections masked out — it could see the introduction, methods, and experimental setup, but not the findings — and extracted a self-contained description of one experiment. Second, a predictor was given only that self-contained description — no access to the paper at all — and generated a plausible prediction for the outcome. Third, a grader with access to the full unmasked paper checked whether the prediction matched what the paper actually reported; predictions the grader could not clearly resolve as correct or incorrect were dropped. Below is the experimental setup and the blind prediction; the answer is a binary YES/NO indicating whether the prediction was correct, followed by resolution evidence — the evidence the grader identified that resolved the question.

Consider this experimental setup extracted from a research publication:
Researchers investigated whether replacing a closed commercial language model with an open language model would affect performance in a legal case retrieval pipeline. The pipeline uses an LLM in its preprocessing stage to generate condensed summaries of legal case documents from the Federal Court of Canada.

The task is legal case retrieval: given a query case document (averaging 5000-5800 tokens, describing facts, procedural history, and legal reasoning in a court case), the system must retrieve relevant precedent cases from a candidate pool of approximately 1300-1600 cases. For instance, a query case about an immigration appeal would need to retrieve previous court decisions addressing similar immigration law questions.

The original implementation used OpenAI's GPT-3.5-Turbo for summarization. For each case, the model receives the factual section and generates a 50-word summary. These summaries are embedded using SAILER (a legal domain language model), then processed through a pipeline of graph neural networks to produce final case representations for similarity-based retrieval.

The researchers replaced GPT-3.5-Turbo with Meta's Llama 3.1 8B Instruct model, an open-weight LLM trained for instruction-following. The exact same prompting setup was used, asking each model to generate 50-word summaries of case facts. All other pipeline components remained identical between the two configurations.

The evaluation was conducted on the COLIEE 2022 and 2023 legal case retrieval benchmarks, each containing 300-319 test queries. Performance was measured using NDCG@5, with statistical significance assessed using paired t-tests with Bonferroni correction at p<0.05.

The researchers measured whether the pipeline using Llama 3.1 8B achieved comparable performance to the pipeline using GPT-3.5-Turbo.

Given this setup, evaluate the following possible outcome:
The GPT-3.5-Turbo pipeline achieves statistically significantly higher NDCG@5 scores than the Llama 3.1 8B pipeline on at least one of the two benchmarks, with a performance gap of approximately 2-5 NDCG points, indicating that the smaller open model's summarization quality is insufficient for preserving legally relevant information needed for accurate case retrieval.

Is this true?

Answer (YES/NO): NO